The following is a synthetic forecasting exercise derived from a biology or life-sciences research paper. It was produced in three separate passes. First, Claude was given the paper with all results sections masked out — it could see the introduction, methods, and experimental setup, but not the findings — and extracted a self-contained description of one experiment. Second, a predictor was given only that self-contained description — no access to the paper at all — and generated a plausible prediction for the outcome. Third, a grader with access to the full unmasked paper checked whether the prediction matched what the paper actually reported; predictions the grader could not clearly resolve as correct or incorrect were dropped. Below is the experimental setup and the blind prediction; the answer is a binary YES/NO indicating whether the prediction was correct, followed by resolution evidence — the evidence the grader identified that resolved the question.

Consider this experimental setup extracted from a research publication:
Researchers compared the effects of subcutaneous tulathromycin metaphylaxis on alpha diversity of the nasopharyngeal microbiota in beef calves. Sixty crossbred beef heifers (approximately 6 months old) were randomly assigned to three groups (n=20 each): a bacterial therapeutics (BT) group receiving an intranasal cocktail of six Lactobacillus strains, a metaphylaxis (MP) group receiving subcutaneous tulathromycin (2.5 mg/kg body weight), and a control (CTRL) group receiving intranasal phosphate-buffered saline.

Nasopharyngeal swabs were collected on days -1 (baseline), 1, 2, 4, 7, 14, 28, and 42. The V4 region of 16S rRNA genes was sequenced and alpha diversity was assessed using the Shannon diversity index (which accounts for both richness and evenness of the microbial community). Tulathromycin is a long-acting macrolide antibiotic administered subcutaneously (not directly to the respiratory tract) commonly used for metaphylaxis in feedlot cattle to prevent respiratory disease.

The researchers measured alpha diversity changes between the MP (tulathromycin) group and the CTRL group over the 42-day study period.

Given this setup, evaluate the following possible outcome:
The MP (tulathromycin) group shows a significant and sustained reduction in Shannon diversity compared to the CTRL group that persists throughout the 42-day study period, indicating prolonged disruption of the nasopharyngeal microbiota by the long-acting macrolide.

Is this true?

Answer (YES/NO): NO